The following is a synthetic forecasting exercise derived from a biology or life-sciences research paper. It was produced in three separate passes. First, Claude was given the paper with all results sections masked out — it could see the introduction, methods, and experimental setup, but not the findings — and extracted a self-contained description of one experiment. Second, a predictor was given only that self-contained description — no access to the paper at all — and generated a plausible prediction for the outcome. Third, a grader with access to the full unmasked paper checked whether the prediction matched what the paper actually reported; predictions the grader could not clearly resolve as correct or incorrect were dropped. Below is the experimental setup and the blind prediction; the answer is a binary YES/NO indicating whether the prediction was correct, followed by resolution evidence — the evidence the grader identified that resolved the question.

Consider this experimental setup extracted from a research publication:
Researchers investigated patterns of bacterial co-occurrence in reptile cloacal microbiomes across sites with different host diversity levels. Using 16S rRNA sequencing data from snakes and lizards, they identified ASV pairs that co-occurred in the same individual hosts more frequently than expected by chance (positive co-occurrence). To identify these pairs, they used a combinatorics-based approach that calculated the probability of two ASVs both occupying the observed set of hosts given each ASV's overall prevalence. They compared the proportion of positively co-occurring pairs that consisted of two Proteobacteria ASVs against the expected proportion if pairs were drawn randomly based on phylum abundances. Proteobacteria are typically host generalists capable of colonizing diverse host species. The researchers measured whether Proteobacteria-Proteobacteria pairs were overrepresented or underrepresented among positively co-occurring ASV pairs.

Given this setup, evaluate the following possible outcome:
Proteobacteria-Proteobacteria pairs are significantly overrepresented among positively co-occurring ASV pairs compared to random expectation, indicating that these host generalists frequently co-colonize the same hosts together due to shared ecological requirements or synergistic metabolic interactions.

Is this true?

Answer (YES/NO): YES